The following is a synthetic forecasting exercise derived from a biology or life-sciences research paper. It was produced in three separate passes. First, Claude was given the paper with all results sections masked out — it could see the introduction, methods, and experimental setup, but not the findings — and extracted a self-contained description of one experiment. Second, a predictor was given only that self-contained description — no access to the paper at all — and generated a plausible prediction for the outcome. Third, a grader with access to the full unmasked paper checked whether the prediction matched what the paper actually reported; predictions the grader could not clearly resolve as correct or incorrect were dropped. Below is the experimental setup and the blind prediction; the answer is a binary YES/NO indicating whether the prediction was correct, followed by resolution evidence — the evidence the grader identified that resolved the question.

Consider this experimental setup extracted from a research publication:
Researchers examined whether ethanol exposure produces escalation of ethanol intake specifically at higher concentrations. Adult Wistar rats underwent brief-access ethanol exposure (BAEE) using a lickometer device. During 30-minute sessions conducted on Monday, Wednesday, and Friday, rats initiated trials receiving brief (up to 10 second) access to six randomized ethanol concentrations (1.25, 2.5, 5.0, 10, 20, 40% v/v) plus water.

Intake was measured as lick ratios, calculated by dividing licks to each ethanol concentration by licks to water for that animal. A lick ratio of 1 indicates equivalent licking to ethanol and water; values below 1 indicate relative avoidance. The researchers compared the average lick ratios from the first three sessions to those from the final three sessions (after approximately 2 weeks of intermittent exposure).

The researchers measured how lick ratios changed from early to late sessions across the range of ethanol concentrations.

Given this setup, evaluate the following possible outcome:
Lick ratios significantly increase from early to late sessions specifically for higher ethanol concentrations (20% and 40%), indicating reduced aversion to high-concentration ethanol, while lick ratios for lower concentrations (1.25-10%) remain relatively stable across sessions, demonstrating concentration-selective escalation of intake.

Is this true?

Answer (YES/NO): NO